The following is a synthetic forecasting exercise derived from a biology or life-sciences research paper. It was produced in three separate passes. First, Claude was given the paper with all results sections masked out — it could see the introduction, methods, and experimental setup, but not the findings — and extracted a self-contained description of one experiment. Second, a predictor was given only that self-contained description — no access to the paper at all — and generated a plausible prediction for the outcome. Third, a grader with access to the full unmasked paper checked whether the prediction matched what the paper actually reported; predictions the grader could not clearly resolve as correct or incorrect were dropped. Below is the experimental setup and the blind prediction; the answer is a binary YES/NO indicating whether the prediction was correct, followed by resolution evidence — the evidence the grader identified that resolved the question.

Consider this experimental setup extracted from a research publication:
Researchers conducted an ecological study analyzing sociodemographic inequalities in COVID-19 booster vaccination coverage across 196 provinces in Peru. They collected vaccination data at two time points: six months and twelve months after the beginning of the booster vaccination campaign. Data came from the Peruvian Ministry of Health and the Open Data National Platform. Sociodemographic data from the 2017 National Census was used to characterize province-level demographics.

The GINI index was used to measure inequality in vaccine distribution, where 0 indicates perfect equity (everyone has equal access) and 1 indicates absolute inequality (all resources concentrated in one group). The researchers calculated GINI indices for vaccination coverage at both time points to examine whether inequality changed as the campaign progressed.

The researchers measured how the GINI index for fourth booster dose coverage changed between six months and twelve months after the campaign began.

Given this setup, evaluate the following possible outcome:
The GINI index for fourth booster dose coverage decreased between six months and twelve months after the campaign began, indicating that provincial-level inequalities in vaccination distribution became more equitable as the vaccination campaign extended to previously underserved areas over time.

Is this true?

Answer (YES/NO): YES